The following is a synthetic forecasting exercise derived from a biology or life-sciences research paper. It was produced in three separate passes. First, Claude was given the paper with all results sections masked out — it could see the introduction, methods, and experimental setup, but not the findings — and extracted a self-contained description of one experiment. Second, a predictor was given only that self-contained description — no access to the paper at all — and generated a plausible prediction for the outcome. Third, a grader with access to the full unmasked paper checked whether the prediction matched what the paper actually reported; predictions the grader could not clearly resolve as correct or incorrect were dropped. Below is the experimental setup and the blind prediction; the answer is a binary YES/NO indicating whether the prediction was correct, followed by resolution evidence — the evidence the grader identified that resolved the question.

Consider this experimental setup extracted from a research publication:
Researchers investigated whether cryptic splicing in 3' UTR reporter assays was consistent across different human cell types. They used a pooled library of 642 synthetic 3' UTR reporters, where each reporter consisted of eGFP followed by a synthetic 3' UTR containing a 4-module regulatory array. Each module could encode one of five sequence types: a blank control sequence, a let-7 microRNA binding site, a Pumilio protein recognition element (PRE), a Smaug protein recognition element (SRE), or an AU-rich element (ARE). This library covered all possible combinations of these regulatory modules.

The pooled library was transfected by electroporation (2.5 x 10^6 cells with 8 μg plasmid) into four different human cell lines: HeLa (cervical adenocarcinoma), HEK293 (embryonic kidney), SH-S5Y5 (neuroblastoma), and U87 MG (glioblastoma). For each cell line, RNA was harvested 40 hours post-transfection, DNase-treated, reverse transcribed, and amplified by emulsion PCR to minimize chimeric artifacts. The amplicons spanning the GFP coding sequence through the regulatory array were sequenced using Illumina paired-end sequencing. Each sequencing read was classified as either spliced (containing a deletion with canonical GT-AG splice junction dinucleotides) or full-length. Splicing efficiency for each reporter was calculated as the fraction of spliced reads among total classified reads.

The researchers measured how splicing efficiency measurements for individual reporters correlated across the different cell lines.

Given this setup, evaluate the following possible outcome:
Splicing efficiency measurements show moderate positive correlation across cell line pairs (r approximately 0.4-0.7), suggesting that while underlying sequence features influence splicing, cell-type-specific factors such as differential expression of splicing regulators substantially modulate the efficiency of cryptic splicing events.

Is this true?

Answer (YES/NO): NO